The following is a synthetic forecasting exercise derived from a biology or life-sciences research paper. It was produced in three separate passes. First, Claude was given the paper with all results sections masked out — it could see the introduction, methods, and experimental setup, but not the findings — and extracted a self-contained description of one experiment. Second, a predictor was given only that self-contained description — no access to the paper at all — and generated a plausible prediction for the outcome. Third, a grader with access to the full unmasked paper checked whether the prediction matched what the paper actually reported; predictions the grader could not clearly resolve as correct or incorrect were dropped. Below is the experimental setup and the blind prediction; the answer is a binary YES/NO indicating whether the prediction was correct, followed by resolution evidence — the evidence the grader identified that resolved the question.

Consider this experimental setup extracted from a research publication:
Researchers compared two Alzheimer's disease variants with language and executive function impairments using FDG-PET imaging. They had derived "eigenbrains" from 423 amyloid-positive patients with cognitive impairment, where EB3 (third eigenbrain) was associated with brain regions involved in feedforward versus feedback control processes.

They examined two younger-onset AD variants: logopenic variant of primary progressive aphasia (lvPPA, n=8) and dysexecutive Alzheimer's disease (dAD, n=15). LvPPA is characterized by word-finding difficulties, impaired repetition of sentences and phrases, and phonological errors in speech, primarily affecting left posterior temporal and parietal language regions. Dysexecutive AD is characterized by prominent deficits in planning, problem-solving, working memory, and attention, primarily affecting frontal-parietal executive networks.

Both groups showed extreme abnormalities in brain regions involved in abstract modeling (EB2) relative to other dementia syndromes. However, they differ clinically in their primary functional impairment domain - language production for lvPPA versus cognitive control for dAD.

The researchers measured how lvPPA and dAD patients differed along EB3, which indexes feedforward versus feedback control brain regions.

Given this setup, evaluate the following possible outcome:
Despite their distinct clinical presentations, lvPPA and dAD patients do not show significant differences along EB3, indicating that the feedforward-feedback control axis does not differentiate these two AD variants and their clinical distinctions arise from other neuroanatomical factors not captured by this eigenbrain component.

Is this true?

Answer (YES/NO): NO